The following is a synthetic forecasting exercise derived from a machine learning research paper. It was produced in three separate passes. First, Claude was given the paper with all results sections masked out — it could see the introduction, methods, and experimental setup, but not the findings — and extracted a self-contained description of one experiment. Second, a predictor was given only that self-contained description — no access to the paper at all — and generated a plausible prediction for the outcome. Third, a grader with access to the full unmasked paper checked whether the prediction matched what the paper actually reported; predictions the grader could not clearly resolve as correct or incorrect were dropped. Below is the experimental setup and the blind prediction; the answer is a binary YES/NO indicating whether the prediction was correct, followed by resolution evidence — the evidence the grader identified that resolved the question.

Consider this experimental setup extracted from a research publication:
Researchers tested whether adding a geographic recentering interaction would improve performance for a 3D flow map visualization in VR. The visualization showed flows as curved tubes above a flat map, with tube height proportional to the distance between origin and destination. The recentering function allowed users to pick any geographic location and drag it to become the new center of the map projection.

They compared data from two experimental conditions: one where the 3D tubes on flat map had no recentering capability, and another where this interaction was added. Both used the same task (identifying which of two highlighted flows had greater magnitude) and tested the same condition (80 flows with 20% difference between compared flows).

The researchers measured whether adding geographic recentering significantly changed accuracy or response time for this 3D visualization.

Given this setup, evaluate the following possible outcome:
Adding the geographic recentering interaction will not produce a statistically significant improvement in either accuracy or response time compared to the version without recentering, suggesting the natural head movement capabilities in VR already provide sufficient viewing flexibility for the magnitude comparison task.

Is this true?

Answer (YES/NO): YES